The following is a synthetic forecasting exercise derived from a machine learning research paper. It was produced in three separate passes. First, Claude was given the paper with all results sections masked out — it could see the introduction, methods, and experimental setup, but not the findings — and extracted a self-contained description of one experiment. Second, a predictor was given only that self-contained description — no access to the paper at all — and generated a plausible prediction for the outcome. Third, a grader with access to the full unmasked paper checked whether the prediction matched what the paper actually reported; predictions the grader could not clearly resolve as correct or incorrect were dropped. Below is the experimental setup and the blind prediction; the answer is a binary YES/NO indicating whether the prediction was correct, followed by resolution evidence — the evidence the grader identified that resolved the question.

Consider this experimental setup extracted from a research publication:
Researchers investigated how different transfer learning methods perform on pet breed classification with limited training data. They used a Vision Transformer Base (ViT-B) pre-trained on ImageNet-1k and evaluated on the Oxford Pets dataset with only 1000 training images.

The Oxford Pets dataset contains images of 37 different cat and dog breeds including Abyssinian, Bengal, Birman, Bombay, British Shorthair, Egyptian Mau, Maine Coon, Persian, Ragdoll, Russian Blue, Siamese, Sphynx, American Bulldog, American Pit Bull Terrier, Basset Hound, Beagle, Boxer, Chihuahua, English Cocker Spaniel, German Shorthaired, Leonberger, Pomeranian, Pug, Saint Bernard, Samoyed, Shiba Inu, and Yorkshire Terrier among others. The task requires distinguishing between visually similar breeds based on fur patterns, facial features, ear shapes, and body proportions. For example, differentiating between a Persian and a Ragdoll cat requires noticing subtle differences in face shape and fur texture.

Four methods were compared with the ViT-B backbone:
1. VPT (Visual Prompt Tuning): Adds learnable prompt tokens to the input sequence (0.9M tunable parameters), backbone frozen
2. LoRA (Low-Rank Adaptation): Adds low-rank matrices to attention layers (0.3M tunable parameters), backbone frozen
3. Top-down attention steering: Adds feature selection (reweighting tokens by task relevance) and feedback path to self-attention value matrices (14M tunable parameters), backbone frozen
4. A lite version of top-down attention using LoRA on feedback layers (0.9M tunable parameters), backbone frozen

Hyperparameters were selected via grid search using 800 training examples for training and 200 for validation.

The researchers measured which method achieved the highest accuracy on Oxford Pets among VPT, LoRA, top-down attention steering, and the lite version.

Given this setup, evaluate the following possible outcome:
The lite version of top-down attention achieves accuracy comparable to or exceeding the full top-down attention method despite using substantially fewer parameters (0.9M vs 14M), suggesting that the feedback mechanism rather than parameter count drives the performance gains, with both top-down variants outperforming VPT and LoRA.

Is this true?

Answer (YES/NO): NO